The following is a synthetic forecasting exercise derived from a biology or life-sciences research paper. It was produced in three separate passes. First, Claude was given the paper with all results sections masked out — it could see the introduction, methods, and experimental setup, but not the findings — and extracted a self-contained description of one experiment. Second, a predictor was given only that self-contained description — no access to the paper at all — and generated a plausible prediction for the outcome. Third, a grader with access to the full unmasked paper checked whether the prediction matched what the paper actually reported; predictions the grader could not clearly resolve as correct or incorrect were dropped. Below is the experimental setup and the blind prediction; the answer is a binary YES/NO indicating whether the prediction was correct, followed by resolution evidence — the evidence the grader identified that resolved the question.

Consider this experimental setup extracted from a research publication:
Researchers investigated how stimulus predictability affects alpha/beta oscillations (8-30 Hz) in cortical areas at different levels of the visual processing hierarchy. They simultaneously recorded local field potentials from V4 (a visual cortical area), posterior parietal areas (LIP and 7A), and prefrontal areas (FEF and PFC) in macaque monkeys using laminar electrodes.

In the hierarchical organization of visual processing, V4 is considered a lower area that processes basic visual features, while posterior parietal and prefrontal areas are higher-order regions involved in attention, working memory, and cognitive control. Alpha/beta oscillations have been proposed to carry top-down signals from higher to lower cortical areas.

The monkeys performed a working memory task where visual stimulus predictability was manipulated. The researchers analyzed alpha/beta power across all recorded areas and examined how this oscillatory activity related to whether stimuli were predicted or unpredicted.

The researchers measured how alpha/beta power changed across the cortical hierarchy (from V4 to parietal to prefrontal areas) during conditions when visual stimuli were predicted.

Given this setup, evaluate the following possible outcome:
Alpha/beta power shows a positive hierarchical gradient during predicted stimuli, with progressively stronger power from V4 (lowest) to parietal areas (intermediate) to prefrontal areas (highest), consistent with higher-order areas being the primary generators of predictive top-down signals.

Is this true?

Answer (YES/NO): NO